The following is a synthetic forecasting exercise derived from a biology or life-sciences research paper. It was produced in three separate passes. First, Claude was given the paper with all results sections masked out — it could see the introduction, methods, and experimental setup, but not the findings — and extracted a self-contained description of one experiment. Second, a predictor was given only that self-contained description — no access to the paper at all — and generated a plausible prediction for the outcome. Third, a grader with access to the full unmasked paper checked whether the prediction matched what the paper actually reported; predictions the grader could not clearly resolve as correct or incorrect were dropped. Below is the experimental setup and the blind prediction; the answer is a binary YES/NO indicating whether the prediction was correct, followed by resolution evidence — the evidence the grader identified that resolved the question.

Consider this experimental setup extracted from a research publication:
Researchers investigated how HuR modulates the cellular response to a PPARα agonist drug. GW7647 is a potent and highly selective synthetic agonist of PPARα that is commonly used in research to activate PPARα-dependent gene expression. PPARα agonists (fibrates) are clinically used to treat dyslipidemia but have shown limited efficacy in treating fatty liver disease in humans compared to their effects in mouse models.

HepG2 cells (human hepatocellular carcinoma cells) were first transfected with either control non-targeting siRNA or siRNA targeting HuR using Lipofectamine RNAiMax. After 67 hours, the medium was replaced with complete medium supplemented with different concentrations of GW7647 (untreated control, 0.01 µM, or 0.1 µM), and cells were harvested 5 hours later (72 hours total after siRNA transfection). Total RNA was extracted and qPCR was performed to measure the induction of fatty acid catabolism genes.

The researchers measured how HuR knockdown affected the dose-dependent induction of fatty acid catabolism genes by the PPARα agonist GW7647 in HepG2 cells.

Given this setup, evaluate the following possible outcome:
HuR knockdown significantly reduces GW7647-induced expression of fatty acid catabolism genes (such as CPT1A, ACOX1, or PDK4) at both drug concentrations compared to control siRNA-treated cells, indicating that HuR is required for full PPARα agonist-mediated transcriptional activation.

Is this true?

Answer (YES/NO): NO